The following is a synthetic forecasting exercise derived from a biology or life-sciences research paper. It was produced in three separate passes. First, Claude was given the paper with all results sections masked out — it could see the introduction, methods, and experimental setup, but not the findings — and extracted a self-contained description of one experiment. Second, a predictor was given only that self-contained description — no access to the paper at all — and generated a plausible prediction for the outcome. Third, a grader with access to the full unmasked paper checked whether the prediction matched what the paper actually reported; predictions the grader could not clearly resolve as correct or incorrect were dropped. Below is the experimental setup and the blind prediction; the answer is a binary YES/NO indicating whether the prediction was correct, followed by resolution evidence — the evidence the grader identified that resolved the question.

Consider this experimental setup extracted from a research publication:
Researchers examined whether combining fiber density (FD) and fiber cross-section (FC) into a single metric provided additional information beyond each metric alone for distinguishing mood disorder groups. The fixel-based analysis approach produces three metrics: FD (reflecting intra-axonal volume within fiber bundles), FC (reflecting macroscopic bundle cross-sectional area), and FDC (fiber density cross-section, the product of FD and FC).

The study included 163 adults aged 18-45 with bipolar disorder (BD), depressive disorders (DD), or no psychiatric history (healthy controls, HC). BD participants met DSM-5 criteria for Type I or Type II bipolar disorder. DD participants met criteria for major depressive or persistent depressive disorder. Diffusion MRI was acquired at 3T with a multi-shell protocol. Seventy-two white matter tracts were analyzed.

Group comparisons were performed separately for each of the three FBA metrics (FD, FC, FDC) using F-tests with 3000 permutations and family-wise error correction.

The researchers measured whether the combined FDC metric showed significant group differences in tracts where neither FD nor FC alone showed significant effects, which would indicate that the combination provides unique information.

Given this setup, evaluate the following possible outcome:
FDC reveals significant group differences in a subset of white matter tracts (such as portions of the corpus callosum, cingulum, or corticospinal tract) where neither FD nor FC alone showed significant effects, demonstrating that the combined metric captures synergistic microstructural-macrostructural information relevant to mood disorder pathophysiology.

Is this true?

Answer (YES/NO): NO